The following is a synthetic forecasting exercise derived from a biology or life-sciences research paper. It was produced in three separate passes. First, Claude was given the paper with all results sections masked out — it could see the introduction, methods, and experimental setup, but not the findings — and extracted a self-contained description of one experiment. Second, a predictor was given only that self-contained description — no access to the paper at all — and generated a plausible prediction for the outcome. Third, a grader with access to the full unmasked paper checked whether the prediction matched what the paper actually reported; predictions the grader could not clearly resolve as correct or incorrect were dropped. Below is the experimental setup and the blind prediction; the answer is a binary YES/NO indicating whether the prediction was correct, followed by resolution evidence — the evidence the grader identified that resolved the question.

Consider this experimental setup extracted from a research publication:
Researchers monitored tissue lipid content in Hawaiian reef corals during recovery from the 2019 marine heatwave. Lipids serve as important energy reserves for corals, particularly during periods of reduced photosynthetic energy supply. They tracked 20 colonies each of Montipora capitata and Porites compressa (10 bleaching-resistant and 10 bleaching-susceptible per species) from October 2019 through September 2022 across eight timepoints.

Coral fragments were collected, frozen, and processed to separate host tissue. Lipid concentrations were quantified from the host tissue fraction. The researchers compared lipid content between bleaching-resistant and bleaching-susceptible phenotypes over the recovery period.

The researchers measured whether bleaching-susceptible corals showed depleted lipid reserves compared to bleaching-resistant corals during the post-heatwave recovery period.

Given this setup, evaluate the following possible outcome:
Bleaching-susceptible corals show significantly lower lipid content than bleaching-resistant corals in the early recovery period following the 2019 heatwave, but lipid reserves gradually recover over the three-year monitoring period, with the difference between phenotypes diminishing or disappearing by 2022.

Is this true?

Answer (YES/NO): NO